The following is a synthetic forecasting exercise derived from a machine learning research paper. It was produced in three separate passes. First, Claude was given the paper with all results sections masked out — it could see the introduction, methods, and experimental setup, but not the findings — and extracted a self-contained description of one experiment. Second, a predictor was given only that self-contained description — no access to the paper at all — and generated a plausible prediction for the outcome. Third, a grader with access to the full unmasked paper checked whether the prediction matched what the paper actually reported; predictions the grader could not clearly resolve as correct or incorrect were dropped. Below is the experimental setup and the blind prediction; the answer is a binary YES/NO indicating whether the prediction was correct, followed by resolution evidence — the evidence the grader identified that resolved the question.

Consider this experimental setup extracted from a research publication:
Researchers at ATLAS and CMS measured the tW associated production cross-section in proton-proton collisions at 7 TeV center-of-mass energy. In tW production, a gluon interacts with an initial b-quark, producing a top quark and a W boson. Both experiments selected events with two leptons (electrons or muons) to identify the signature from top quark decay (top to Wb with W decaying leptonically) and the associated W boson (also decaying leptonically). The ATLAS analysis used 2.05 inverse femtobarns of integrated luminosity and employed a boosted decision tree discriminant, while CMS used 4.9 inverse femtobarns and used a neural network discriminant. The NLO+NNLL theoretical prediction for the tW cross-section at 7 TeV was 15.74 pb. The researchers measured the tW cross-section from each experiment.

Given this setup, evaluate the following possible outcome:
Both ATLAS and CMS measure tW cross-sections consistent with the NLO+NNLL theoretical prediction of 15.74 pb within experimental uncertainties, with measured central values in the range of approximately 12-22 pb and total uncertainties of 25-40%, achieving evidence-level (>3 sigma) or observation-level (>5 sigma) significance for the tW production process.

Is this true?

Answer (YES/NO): YES